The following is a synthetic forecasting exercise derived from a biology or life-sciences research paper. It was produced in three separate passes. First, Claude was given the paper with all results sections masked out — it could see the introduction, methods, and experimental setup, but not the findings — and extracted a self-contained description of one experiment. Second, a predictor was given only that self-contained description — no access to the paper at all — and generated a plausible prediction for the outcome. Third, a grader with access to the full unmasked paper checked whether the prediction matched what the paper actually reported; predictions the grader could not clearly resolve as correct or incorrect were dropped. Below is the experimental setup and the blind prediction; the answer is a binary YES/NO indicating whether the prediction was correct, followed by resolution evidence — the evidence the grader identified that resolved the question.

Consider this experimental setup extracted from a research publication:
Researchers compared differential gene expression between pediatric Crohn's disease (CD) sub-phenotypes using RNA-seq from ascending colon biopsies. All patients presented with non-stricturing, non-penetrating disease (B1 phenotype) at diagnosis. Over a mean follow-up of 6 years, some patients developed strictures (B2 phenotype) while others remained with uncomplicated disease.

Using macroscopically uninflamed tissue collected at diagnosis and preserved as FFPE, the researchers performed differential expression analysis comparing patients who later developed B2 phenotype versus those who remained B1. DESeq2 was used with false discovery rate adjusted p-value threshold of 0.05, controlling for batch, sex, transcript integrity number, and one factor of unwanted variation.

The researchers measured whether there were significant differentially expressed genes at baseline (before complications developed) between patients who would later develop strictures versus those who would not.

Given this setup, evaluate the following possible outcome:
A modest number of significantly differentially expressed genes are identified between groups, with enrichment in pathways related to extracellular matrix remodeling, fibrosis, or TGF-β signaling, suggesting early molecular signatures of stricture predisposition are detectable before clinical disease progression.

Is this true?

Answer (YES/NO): YES